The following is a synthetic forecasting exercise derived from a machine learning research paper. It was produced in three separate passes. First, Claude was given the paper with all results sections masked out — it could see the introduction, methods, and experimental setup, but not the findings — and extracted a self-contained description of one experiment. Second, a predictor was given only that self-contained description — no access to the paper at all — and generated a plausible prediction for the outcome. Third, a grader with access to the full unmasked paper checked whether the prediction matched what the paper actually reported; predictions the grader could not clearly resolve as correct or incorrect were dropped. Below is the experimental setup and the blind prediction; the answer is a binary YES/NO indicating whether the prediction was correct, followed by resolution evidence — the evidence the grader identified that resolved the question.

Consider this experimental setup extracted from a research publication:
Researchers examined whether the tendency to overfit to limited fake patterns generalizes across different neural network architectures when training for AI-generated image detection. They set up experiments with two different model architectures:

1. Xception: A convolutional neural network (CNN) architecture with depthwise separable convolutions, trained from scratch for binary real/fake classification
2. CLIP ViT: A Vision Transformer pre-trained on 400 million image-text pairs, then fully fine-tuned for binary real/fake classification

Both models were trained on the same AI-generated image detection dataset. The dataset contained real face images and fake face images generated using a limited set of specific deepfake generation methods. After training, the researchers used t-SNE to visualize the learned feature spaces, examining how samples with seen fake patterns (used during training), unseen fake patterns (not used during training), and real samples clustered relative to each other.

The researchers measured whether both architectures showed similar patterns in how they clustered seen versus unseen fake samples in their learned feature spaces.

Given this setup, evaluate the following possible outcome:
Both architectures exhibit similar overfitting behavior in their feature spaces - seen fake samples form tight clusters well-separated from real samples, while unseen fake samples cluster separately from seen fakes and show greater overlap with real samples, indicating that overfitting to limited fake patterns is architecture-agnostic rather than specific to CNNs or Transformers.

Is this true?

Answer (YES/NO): YES